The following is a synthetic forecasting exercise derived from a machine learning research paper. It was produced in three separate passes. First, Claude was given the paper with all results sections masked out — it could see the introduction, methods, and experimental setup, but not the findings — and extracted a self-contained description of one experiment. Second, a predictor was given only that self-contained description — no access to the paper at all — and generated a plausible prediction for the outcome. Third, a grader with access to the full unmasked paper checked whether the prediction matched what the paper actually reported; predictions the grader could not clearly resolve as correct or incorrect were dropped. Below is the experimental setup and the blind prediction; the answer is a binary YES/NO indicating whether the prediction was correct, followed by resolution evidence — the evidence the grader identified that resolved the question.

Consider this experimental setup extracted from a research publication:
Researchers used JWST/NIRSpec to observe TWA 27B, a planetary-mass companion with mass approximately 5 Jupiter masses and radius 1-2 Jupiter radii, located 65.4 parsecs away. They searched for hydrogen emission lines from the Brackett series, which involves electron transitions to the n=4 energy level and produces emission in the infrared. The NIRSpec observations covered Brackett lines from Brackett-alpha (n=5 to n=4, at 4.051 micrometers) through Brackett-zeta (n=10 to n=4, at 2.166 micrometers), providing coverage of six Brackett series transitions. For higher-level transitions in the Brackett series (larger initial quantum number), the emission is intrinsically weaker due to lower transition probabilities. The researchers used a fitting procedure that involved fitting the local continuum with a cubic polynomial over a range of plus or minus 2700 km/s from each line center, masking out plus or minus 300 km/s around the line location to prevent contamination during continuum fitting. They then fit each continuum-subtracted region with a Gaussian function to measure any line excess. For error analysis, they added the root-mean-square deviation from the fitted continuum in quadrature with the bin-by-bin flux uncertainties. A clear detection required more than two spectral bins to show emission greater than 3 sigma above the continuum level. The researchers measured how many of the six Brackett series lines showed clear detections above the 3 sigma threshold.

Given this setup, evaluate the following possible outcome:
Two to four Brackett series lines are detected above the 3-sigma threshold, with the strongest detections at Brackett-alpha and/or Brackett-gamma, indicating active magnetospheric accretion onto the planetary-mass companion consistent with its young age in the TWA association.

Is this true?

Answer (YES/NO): NO